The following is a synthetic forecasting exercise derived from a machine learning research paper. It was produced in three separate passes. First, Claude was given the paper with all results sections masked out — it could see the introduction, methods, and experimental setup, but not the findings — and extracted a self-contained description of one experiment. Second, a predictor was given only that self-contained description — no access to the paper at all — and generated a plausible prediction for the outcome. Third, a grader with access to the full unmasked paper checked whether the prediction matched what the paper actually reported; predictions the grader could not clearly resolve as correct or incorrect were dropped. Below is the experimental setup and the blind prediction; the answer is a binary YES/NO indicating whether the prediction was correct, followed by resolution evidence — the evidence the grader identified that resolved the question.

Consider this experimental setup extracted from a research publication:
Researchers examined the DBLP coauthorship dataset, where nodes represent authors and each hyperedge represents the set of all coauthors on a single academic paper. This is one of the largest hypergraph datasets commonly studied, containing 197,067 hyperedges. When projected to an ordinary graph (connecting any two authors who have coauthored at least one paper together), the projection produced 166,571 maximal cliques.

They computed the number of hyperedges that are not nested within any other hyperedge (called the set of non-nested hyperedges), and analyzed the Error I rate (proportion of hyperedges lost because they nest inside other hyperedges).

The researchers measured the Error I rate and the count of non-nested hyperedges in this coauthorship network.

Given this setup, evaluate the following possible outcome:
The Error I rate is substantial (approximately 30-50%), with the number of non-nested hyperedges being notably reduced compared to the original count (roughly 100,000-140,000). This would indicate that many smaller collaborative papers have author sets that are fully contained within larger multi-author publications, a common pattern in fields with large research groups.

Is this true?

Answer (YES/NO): NO